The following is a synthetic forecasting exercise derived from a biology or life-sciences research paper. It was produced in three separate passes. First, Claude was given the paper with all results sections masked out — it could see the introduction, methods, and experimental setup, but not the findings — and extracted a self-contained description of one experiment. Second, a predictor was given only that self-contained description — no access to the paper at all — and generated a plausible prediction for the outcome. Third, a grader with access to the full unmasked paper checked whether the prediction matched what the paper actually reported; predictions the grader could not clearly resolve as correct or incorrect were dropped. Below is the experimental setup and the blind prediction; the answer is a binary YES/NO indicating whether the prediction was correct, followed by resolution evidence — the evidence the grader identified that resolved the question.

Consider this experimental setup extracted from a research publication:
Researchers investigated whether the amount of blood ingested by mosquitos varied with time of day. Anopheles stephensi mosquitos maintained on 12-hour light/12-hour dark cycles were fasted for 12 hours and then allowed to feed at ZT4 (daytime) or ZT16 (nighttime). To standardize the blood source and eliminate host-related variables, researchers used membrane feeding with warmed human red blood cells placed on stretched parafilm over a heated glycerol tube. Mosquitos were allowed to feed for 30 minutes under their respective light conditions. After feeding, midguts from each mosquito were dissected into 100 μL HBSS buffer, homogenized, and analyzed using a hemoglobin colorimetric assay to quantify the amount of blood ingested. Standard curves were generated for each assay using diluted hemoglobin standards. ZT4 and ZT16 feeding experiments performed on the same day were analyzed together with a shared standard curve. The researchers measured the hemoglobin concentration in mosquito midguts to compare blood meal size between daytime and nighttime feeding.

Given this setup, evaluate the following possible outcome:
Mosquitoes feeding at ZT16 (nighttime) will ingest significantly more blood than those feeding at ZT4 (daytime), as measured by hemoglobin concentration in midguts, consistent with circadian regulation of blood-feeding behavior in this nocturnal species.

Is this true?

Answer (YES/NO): YES